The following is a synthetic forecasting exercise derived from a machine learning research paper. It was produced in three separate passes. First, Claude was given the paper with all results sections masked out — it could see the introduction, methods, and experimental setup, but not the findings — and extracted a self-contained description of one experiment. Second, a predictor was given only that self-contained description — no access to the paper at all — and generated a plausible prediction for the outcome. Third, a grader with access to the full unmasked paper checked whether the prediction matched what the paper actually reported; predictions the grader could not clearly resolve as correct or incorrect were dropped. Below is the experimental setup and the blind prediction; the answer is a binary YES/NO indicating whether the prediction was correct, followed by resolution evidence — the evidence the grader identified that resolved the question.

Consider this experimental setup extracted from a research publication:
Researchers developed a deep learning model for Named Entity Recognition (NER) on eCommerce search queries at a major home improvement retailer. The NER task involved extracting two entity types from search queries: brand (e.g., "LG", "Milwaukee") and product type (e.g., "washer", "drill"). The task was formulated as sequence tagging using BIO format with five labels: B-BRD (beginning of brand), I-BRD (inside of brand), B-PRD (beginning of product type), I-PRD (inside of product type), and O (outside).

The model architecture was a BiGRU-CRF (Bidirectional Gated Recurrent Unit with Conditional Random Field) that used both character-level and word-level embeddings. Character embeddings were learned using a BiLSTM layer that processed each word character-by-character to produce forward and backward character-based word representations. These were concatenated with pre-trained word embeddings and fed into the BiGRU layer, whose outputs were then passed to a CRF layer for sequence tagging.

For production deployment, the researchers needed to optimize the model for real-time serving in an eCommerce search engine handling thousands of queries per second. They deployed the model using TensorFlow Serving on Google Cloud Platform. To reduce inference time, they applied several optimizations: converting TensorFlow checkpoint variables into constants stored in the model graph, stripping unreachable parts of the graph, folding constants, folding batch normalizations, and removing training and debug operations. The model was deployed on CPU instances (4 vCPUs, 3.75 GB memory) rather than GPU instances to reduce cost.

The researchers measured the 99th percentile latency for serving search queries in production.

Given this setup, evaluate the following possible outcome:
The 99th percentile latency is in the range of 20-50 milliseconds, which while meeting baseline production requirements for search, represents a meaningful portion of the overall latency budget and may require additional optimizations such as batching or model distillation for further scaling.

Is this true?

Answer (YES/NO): YES